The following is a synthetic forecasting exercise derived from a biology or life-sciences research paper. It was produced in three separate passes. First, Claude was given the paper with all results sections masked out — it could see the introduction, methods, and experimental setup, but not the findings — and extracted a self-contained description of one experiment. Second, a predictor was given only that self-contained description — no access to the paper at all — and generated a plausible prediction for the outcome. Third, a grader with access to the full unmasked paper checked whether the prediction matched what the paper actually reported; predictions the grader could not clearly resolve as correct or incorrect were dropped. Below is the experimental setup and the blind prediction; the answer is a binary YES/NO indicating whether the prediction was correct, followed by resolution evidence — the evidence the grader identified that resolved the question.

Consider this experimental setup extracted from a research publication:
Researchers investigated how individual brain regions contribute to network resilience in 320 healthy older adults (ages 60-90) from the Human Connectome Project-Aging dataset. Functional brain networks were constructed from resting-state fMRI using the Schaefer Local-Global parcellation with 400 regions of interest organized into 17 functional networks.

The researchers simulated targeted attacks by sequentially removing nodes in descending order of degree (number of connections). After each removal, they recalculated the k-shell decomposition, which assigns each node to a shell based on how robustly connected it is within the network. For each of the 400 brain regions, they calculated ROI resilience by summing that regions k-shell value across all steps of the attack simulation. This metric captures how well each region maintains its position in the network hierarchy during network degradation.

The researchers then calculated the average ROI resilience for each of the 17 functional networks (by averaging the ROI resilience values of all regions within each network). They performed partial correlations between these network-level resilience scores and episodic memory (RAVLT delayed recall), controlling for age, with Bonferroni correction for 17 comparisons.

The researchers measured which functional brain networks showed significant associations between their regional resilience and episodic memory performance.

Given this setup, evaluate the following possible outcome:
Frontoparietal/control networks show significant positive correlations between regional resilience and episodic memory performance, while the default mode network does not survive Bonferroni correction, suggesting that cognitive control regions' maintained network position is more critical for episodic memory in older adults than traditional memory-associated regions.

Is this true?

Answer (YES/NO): YES